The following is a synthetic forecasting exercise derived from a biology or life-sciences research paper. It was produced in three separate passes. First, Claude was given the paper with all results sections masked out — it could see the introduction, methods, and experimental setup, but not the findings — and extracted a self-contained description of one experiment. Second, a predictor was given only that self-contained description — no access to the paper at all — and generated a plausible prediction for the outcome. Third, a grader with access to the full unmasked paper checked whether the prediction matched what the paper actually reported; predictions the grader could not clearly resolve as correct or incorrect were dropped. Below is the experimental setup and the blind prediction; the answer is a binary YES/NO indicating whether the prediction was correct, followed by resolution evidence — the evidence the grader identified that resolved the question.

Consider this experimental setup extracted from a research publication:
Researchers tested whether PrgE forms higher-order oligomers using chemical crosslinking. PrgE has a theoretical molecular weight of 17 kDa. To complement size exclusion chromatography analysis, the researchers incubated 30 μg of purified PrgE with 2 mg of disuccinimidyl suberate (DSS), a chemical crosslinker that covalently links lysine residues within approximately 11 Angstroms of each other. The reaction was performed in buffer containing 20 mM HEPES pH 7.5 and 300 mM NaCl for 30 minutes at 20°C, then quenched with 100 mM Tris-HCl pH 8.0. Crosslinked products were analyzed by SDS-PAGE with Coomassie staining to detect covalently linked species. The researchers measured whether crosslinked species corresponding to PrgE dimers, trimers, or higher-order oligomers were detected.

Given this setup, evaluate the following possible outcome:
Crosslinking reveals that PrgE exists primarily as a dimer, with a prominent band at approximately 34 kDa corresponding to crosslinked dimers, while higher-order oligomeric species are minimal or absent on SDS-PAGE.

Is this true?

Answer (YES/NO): NO